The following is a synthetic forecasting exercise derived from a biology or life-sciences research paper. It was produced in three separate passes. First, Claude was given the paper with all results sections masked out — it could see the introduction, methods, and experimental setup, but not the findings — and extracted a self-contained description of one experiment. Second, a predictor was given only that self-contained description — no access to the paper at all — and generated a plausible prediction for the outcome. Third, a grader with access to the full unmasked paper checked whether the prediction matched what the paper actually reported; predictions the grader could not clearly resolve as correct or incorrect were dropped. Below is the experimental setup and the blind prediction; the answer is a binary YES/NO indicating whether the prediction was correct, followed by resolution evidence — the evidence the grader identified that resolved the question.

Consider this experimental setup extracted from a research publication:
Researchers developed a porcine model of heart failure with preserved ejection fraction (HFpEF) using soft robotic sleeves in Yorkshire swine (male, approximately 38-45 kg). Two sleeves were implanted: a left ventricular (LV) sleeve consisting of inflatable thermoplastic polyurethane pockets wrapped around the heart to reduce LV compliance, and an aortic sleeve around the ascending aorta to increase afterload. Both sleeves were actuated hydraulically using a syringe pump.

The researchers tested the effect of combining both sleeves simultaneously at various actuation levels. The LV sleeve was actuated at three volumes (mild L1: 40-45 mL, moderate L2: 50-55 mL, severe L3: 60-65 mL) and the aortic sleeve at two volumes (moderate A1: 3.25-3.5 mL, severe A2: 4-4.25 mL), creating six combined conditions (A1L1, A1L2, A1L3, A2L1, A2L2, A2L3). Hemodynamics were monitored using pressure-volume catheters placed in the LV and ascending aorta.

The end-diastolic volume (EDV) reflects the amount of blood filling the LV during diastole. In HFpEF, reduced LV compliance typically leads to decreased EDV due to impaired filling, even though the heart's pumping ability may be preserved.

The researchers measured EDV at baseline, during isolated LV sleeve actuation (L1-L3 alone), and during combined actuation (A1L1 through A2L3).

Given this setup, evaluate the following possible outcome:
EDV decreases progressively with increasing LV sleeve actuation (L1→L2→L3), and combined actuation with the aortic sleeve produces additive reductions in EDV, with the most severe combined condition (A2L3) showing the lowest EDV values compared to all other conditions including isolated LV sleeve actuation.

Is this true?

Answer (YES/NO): NO